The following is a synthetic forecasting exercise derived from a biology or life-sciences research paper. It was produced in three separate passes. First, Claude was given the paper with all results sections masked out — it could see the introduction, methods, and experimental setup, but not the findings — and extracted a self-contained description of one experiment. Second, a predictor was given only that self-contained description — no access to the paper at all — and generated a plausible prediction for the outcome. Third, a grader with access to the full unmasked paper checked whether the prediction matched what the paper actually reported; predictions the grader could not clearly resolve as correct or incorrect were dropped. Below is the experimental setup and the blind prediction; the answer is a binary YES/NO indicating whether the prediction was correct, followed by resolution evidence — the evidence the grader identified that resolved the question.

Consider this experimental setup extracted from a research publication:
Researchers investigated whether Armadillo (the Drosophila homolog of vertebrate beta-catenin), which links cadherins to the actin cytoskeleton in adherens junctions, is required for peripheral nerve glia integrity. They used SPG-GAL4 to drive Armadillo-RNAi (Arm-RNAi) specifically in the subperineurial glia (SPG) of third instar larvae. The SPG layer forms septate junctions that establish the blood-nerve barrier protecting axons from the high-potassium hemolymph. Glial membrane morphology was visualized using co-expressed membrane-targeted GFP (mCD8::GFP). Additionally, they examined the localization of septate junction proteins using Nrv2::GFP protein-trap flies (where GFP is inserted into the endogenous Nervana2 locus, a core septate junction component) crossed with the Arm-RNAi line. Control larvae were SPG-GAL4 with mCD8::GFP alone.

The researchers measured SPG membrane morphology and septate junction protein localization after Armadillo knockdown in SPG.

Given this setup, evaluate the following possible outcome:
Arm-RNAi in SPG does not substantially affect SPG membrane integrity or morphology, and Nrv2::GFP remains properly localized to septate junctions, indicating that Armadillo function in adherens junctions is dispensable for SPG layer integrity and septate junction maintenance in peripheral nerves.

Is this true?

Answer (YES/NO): NO